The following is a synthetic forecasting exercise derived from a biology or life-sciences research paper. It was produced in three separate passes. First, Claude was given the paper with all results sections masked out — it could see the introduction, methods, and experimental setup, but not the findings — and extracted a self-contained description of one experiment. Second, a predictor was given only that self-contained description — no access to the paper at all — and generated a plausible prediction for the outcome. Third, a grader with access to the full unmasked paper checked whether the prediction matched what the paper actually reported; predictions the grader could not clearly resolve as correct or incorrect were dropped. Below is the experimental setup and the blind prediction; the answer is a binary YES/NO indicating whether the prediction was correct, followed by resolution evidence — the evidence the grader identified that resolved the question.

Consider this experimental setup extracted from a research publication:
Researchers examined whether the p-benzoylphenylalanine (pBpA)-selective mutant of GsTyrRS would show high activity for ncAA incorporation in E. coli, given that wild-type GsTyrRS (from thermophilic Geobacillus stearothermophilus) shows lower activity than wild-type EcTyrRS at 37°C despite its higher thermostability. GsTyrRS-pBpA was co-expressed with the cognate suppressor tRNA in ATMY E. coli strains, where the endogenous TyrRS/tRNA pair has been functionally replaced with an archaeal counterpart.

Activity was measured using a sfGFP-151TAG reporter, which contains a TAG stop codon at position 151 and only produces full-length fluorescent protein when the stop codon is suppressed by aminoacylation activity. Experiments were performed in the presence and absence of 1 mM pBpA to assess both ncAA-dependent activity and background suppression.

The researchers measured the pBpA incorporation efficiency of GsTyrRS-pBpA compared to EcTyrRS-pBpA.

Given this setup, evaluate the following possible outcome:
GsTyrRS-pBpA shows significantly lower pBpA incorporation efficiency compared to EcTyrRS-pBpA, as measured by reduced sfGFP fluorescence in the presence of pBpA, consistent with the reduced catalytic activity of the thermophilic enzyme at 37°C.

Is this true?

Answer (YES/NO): NO